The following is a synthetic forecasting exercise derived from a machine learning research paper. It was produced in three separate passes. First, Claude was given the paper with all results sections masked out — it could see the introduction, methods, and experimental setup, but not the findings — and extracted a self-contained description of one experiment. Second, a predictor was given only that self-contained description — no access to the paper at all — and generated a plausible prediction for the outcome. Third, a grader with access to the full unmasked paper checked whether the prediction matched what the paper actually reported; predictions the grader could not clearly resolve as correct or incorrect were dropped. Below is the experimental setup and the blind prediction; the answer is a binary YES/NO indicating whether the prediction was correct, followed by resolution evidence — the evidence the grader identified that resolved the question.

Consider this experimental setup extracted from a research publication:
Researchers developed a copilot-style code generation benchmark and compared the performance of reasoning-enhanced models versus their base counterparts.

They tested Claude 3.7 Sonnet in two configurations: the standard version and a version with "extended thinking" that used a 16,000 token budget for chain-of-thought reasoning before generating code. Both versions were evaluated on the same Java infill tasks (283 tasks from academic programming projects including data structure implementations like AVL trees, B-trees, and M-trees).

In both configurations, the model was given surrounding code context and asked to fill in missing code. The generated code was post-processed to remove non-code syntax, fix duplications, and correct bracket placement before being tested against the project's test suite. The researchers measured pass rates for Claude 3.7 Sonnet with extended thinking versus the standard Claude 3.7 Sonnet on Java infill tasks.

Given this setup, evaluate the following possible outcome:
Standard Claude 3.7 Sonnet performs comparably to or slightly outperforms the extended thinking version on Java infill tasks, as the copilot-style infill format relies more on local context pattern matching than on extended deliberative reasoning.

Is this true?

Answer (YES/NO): NO